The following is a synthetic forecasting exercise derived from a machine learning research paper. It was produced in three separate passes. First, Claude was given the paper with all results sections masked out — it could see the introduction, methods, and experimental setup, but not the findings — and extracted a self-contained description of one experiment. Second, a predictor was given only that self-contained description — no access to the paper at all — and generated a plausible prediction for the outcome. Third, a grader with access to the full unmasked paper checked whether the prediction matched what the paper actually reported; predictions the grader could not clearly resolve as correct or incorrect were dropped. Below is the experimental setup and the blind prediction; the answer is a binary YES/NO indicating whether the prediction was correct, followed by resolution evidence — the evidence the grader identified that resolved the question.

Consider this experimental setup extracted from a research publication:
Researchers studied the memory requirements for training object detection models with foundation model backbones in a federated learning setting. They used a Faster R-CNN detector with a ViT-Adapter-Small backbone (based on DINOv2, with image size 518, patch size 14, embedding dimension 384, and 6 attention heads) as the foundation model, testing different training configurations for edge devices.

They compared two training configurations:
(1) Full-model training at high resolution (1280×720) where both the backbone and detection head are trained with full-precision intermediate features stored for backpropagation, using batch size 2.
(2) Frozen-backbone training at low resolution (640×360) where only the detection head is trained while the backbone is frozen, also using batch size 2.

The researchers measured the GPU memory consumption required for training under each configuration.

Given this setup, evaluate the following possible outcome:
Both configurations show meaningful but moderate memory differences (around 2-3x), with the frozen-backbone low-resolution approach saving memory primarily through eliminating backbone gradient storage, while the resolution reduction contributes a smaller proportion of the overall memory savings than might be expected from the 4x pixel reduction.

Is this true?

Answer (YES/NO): NO